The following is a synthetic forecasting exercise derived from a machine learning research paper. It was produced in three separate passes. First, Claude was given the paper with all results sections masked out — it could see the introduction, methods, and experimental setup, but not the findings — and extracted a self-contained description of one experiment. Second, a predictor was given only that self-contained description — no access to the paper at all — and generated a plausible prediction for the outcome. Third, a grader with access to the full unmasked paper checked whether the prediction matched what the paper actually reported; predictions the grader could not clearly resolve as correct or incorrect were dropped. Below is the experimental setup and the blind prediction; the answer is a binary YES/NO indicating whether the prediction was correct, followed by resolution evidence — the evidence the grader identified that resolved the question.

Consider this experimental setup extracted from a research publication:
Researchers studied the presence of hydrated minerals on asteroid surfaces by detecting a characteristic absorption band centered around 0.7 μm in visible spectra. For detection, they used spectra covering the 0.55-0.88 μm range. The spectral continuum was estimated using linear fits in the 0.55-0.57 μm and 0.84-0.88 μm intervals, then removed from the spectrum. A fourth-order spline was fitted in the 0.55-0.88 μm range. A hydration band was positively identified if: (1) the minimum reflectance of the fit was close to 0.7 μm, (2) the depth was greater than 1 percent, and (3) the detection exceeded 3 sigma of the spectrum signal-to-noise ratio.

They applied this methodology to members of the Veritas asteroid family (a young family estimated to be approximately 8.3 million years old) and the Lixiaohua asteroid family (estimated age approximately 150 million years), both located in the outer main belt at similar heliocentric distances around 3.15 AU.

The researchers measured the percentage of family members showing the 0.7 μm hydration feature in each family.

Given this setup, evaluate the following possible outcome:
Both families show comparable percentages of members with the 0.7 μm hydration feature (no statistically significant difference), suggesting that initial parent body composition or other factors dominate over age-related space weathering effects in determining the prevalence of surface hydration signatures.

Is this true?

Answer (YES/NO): NO